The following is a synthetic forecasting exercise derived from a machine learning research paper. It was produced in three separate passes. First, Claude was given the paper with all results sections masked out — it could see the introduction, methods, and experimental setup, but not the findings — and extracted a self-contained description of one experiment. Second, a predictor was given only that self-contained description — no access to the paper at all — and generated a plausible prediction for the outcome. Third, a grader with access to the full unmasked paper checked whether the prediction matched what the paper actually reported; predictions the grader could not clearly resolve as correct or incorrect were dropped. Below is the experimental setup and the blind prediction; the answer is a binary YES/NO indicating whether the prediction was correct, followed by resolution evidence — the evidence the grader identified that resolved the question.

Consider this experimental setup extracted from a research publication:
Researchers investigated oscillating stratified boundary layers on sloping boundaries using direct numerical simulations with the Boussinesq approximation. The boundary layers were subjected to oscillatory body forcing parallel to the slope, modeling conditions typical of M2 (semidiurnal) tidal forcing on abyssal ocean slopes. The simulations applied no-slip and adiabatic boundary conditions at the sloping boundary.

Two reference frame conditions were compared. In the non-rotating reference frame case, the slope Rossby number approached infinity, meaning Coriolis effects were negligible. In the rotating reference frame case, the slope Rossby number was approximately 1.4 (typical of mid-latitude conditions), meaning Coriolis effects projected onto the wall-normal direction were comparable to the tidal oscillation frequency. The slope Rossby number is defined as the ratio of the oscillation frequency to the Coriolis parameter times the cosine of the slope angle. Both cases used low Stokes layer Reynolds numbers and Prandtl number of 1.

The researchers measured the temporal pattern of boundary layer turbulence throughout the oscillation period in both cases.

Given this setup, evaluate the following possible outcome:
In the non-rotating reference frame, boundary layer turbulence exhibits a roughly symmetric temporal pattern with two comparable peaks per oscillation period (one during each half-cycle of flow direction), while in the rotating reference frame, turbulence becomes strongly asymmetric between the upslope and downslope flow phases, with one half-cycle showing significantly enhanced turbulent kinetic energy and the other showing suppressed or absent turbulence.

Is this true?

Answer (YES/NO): NO